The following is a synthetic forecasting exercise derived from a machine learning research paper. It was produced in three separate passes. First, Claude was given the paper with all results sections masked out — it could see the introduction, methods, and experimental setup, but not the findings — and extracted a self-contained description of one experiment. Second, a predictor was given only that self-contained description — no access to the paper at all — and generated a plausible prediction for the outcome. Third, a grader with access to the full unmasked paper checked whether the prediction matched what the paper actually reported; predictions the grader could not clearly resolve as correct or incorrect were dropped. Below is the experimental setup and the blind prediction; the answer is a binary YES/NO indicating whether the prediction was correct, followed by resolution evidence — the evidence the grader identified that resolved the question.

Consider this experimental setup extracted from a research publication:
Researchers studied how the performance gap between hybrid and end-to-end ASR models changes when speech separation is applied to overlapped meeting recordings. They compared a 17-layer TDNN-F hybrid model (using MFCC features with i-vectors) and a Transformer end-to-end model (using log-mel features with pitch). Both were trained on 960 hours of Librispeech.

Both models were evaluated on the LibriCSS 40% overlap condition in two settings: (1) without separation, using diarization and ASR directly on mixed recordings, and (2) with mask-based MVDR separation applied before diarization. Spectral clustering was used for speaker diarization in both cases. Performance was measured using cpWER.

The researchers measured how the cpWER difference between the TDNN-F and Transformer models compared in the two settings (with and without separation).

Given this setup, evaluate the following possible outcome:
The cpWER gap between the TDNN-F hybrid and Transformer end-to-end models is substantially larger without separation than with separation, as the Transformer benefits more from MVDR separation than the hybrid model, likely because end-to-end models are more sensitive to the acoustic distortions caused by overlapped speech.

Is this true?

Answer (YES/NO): NO